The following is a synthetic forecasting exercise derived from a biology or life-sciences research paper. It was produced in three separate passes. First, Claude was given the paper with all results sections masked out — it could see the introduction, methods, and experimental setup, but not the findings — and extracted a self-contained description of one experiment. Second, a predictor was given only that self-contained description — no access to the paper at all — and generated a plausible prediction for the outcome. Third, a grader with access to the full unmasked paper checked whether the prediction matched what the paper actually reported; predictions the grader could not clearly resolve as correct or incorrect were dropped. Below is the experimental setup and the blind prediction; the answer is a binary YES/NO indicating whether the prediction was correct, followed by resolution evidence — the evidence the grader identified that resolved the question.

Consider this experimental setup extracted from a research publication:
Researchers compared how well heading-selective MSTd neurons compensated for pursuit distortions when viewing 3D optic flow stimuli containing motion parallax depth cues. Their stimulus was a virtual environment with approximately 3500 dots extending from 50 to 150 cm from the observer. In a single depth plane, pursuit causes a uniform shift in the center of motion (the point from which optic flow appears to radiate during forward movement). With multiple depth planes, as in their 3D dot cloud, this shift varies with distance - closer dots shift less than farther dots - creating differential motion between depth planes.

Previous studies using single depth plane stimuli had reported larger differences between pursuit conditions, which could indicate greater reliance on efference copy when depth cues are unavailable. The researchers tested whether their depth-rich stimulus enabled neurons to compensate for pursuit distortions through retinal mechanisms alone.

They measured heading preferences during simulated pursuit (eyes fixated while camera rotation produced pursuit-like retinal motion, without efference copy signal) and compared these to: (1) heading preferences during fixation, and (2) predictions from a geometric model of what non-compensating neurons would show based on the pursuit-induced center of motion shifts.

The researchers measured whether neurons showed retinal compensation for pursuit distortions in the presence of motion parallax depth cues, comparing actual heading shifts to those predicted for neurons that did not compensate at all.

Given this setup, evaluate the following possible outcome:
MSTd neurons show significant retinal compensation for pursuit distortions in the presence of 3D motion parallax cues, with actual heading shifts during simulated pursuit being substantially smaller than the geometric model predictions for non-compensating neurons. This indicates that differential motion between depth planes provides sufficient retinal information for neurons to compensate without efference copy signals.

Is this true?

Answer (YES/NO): YES